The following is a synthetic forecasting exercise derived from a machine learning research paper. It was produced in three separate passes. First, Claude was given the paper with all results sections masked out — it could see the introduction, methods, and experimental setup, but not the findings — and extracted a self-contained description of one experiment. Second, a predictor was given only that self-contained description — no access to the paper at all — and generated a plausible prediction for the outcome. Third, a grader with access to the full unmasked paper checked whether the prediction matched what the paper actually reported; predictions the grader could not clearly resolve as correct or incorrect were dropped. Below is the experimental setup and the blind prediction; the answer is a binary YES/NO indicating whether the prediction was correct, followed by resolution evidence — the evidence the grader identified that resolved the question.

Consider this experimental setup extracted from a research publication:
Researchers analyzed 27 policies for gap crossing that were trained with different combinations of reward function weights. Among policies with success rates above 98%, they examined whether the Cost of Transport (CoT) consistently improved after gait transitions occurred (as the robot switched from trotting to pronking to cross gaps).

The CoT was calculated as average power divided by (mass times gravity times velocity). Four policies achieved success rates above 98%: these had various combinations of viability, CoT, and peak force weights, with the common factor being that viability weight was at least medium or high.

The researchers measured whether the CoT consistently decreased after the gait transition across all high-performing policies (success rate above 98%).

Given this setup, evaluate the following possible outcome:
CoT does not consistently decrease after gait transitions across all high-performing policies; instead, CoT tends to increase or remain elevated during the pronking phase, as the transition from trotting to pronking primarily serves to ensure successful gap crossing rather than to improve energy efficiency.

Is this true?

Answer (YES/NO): NO